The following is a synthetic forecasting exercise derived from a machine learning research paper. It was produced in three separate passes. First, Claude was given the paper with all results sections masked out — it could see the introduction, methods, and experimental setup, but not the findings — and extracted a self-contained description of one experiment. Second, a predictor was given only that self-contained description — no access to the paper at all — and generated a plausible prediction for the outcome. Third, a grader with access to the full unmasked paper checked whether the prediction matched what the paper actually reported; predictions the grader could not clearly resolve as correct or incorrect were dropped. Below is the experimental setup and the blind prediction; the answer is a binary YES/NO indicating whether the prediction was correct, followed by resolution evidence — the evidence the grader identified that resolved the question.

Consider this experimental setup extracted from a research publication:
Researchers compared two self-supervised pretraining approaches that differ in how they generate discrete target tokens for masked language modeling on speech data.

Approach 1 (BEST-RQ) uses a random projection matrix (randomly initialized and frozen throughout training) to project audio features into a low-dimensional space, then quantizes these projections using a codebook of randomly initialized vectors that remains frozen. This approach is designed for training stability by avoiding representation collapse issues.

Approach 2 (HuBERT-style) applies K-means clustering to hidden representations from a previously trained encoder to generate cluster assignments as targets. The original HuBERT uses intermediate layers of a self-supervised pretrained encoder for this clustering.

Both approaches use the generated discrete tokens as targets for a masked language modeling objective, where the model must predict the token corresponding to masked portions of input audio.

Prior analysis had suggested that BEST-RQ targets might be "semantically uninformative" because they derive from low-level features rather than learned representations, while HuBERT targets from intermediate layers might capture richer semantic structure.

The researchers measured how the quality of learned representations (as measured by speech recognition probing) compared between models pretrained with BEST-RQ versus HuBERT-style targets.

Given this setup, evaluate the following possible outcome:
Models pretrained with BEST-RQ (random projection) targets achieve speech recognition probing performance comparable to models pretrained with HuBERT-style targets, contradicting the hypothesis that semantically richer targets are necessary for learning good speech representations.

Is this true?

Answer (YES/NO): NO